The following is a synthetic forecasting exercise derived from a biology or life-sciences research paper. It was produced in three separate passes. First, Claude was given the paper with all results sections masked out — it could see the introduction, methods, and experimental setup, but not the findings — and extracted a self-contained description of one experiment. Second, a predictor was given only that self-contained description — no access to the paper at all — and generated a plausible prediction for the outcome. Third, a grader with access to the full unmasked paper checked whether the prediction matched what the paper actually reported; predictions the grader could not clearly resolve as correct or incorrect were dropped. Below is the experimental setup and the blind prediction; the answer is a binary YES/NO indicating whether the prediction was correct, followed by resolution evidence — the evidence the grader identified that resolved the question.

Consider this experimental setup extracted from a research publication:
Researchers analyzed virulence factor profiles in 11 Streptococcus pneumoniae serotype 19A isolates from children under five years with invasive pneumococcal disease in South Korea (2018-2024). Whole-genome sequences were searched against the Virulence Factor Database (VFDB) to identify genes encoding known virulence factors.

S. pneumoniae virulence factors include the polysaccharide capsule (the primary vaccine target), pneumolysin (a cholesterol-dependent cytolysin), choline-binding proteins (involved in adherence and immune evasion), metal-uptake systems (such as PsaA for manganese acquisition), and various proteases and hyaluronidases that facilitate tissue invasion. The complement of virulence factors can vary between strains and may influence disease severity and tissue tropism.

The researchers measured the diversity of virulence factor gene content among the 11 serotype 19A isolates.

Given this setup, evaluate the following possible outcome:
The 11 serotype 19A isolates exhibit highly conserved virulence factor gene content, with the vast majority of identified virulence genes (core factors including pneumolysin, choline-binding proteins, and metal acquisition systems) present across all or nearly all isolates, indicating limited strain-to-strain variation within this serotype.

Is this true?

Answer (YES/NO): YES